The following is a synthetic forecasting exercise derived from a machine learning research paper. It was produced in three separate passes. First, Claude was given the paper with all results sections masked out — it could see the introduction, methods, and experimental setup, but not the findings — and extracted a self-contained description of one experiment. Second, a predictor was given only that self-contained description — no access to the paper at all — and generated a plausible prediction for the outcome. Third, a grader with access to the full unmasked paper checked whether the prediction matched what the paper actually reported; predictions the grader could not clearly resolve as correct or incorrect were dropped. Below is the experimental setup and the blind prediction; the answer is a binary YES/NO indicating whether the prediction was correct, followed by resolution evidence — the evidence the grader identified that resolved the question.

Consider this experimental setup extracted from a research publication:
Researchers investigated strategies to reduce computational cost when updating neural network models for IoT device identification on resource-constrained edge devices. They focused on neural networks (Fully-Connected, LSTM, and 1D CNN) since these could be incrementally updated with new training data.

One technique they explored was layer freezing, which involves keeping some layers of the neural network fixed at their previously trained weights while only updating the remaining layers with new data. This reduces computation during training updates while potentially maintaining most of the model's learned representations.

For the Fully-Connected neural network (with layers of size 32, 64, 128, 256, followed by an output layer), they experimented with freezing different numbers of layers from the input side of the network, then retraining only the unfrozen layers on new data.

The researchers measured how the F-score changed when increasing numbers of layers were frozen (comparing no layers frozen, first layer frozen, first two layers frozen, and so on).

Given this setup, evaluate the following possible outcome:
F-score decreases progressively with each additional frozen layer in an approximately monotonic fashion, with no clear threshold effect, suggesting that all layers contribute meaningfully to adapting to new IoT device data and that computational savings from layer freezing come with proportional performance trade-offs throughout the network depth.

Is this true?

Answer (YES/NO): NO